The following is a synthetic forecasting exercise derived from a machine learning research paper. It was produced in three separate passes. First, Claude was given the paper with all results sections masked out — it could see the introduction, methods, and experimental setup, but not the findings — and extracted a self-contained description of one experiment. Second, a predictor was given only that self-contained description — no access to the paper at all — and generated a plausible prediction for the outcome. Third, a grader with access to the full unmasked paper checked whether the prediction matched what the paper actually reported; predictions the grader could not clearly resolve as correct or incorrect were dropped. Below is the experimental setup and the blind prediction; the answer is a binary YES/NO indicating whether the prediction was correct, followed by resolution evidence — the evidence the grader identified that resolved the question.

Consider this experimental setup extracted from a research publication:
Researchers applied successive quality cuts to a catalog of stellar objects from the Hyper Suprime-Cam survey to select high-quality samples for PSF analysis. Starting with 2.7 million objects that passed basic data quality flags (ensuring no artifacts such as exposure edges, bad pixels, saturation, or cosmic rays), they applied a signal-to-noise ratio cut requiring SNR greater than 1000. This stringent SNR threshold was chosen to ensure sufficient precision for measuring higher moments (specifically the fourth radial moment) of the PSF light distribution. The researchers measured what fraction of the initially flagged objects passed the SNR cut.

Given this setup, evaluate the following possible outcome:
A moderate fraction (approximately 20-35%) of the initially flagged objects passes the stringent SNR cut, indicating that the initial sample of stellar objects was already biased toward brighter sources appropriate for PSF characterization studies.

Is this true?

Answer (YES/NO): NO